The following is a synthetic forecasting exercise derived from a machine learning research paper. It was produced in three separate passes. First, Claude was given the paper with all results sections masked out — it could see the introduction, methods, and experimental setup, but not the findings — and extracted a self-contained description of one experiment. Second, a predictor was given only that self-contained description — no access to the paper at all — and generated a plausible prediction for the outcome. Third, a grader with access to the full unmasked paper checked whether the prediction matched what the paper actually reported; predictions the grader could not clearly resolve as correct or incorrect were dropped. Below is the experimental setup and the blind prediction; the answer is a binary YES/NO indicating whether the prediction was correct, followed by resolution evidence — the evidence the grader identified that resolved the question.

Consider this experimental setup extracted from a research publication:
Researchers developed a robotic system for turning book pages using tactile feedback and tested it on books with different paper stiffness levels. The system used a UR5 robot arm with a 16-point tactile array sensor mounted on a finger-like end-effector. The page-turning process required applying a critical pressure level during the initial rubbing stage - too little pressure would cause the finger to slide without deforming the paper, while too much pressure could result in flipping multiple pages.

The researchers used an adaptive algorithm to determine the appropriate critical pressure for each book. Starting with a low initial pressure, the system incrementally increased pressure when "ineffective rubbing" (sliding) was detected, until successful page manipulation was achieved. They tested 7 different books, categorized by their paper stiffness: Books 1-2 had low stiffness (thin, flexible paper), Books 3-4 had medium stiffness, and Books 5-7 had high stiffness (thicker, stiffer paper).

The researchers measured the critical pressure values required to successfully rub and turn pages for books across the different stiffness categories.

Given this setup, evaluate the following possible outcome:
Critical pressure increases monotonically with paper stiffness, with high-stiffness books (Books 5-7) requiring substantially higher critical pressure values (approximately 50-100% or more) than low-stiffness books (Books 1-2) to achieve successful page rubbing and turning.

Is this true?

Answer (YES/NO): YES